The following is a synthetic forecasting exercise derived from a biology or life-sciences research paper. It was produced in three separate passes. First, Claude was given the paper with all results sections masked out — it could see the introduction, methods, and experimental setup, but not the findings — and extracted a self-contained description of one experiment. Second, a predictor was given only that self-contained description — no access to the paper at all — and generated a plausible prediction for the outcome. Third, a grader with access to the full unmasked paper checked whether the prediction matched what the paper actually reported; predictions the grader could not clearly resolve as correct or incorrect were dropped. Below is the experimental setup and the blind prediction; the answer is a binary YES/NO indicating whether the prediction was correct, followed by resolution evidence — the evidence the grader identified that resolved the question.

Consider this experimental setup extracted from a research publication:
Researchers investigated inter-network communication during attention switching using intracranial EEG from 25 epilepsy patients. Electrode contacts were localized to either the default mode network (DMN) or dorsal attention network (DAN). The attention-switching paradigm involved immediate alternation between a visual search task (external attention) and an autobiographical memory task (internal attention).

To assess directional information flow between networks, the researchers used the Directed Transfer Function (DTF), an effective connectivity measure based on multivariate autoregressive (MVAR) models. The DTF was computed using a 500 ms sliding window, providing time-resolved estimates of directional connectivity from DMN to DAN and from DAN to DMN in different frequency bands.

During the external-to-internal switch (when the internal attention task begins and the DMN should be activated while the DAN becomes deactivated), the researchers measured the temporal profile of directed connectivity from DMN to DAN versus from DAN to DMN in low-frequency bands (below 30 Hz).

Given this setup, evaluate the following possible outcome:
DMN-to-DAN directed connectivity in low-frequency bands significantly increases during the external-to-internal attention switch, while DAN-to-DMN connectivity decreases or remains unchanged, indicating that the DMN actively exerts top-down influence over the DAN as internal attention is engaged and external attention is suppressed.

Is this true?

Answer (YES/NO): YES